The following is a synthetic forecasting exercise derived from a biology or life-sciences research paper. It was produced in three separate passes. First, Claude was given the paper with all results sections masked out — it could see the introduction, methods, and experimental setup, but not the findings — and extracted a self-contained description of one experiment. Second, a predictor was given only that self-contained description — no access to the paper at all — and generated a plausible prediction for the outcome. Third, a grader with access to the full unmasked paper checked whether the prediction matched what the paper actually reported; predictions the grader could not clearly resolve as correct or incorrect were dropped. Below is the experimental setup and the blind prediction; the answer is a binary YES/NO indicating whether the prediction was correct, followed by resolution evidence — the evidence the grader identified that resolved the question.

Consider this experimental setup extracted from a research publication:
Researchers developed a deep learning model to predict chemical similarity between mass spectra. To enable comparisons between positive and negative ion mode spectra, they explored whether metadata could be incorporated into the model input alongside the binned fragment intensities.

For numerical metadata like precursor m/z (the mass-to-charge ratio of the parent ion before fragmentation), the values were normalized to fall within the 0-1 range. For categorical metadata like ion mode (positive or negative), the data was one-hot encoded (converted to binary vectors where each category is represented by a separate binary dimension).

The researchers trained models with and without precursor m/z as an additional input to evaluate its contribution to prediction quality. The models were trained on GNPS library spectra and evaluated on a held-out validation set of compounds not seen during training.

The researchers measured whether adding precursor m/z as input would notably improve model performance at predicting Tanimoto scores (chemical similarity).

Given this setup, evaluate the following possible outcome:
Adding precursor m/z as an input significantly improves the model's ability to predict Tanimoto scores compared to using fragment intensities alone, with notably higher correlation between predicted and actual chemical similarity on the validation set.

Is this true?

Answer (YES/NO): YES